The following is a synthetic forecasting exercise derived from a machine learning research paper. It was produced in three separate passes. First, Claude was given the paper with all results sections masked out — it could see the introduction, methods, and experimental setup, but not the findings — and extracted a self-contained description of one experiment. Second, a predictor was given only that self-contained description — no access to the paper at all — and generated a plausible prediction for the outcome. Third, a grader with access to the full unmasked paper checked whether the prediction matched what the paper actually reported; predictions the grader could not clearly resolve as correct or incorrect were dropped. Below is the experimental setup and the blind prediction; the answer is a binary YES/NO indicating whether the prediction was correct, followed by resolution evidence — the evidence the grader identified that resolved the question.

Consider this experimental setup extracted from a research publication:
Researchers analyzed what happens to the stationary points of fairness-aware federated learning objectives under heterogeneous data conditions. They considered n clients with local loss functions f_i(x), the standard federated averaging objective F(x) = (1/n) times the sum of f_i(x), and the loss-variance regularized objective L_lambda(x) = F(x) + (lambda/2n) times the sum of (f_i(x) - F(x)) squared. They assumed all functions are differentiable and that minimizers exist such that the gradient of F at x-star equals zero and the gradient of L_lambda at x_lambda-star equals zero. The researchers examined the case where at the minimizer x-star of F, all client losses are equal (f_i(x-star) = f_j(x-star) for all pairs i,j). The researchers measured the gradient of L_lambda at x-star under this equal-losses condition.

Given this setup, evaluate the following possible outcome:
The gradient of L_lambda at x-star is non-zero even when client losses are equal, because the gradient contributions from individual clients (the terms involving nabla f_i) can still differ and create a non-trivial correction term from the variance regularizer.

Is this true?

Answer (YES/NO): NO